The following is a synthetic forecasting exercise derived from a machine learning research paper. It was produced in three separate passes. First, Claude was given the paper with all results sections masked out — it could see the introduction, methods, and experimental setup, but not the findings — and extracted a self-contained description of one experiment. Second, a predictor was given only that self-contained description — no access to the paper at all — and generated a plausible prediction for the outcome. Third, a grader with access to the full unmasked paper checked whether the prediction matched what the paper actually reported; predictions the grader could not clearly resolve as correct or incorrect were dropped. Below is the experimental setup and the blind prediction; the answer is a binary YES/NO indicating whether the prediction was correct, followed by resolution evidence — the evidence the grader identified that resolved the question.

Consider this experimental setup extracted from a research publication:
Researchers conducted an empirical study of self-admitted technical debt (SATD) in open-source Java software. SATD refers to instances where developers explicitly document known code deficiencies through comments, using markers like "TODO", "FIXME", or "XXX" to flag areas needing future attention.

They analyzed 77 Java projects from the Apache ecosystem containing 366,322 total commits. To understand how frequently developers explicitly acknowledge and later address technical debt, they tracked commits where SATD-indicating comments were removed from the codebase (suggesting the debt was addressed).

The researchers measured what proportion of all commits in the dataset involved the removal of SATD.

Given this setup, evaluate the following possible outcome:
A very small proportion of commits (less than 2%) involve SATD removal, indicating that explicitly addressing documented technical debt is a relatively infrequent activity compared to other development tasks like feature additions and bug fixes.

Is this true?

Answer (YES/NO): NO